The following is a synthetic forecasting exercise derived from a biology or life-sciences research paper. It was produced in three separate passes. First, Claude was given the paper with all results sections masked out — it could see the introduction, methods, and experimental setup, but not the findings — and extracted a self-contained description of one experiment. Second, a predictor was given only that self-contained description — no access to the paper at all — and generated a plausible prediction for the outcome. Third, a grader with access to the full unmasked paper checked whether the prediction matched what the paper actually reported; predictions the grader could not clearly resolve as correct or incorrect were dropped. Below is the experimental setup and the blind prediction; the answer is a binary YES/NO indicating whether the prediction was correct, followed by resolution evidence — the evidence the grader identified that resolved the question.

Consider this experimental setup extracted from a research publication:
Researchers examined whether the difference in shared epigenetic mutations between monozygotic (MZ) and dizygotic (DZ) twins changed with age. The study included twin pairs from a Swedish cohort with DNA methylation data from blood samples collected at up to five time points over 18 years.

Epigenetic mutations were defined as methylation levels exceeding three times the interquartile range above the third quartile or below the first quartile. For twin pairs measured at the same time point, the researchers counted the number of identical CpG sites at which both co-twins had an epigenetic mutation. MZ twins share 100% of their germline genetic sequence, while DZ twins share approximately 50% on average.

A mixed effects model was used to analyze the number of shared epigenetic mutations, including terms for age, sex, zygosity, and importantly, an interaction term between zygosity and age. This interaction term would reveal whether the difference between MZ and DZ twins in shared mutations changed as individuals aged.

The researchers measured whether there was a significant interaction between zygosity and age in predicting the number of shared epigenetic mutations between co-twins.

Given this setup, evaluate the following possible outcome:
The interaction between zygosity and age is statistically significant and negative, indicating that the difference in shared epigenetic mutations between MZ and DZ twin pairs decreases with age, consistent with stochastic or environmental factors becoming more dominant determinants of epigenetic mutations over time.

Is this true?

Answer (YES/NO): NO